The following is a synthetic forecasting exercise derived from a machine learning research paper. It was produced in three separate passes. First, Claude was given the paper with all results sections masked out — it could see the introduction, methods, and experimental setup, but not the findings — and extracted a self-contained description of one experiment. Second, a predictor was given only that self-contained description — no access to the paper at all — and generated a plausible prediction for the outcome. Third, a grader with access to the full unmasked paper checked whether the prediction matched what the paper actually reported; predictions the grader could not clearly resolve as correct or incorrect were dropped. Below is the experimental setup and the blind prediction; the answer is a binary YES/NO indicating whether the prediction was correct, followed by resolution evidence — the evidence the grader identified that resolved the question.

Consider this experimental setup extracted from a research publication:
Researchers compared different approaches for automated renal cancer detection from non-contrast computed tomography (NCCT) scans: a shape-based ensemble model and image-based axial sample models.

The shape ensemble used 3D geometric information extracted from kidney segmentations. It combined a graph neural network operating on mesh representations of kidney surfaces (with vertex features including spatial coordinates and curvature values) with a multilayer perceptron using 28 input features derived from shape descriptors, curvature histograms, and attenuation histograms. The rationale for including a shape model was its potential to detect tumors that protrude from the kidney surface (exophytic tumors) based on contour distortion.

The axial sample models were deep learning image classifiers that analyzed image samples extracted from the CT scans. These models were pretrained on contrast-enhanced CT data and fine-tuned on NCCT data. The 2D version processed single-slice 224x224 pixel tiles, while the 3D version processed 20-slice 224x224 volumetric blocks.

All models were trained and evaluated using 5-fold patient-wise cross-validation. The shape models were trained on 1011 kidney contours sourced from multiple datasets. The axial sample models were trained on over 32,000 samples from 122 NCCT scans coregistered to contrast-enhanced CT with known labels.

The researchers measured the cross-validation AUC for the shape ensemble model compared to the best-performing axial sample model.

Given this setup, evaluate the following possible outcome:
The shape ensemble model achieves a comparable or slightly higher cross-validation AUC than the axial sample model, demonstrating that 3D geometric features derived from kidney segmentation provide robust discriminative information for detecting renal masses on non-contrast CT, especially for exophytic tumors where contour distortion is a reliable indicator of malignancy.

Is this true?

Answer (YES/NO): NO